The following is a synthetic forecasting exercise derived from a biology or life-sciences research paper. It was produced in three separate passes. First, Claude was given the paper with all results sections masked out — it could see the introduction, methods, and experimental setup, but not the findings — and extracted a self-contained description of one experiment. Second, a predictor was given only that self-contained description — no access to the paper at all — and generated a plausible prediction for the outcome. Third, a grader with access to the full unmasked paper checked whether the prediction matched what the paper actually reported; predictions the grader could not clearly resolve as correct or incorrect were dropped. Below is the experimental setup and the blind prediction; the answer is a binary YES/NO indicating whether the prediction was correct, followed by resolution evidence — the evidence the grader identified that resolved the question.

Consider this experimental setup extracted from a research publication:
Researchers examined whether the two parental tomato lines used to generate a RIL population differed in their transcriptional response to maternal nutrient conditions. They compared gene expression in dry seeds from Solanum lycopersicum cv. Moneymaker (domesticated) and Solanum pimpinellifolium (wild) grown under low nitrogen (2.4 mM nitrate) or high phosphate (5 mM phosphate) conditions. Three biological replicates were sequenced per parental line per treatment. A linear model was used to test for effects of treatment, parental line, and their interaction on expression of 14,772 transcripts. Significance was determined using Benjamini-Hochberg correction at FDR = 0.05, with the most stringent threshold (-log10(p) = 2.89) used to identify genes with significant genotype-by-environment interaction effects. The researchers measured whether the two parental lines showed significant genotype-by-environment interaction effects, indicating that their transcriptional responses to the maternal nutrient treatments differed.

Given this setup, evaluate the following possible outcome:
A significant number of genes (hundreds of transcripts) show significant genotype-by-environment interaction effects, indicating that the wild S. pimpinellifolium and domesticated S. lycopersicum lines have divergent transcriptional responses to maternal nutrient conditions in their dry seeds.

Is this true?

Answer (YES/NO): YES